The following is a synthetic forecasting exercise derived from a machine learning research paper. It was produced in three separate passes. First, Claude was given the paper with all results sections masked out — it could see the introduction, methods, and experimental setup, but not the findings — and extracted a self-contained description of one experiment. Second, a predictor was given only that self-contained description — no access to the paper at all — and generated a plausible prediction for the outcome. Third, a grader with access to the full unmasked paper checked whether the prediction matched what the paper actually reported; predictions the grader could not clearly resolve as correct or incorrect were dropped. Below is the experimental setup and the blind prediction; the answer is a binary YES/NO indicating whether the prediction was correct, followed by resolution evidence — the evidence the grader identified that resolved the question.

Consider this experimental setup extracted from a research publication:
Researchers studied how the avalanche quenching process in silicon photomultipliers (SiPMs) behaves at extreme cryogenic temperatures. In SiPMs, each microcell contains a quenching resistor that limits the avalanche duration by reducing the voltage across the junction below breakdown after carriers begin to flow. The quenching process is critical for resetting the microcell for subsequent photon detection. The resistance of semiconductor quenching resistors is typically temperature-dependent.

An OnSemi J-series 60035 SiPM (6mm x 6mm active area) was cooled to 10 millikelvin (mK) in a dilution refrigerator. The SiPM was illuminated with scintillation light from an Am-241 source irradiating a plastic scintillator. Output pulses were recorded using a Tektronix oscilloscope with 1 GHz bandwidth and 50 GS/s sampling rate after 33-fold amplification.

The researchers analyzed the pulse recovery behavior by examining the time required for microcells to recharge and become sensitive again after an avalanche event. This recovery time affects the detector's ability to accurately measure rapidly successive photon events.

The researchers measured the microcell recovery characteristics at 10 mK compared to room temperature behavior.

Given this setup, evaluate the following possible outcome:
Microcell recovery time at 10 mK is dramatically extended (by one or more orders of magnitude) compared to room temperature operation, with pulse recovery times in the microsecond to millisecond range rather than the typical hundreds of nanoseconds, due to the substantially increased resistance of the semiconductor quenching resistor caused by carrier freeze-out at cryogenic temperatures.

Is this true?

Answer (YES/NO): NO